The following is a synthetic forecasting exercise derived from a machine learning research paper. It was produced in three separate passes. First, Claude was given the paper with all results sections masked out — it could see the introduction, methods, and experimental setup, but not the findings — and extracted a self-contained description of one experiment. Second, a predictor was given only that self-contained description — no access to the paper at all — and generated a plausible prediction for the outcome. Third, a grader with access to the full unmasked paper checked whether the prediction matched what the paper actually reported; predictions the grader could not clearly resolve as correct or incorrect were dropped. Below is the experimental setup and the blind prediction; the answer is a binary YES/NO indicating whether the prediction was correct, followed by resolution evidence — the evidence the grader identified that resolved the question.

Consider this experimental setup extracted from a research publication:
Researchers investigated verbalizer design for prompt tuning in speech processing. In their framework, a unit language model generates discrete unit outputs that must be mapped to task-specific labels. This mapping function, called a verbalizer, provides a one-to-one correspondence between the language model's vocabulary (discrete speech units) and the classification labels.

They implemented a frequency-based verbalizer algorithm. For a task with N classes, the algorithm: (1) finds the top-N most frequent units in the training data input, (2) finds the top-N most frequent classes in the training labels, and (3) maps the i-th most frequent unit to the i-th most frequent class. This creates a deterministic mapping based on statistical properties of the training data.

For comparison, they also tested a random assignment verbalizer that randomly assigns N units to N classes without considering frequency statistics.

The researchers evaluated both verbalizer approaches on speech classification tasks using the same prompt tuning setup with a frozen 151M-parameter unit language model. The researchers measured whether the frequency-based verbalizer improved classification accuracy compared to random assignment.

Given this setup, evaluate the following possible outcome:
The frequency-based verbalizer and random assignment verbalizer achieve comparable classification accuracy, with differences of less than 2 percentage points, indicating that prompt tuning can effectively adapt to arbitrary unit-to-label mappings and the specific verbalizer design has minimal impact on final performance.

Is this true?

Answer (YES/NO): NO